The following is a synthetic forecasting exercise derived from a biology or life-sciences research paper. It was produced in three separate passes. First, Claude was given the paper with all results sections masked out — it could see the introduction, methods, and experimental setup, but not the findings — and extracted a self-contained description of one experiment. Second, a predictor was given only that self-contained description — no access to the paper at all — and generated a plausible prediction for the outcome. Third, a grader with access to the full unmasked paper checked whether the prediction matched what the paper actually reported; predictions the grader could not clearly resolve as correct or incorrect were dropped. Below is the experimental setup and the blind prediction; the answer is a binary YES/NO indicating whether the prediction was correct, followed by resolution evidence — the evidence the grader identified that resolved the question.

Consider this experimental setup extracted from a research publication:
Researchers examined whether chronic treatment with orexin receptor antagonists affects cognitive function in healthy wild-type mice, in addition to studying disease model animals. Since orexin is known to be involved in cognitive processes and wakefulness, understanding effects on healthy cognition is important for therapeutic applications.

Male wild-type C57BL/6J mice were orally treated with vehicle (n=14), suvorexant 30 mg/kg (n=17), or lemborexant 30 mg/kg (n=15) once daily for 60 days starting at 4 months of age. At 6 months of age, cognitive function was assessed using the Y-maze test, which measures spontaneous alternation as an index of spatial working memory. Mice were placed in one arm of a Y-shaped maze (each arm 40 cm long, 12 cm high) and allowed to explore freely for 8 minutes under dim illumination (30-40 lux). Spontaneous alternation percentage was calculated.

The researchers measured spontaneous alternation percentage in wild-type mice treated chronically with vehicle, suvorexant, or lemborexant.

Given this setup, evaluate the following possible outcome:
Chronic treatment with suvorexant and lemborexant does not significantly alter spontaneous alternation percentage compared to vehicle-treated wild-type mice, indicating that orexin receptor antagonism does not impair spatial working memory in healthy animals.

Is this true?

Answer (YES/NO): YES